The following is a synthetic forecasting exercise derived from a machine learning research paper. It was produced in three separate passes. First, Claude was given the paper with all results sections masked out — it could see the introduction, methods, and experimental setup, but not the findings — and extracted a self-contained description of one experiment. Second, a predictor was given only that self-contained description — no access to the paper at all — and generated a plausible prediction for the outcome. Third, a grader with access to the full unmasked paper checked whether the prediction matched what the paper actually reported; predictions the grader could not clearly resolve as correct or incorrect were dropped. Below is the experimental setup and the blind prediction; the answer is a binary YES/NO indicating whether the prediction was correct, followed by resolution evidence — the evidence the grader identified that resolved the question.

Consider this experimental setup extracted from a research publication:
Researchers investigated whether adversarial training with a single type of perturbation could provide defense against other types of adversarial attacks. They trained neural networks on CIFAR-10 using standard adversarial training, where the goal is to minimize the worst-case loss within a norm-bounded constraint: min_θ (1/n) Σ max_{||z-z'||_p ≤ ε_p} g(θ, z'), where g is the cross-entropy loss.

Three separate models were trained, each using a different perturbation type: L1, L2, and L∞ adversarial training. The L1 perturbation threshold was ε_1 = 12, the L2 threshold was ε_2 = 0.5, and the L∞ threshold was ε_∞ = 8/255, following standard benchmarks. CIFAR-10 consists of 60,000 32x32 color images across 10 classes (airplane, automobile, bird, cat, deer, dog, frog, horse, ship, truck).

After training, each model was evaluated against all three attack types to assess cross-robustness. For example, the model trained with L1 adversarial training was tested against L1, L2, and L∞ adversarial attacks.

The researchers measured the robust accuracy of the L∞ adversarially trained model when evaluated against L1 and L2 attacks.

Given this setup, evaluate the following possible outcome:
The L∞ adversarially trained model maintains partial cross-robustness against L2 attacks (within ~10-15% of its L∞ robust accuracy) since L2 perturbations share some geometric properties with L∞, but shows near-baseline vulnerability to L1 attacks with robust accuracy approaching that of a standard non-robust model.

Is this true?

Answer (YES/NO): NO